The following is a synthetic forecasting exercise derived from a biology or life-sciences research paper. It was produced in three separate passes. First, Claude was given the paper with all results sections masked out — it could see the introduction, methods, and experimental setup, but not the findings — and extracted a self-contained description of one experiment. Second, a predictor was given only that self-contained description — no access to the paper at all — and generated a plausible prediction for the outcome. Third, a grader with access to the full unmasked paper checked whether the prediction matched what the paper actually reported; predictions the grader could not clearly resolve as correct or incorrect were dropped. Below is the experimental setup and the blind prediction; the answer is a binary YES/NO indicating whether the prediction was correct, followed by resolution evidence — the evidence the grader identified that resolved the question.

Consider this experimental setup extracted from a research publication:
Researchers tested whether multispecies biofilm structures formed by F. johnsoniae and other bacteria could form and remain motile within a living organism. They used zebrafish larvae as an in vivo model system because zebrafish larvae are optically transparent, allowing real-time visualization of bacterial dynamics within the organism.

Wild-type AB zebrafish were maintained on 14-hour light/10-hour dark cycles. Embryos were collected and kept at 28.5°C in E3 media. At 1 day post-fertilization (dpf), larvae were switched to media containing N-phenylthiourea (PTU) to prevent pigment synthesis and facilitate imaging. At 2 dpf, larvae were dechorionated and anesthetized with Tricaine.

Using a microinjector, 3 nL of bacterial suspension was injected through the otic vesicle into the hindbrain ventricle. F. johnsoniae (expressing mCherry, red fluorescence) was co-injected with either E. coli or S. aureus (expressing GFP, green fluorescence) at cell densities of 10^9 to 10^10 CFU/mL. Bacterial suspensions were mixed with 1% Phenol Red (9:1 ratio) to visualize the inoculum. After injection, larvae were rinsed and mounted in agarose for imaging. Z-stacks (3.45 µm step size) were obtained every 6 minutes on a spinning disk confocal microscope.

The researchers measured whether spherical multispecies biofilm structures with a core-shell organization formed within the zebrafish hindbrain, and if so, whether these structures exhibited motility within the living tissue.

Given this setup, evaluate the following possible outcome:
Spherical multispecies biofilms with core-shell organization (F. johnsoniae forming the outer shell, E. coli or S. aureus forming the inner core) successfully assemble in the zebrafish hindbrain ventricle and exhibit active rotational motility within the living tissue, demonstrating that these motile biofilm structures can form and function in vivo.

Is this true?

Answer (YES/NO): NO